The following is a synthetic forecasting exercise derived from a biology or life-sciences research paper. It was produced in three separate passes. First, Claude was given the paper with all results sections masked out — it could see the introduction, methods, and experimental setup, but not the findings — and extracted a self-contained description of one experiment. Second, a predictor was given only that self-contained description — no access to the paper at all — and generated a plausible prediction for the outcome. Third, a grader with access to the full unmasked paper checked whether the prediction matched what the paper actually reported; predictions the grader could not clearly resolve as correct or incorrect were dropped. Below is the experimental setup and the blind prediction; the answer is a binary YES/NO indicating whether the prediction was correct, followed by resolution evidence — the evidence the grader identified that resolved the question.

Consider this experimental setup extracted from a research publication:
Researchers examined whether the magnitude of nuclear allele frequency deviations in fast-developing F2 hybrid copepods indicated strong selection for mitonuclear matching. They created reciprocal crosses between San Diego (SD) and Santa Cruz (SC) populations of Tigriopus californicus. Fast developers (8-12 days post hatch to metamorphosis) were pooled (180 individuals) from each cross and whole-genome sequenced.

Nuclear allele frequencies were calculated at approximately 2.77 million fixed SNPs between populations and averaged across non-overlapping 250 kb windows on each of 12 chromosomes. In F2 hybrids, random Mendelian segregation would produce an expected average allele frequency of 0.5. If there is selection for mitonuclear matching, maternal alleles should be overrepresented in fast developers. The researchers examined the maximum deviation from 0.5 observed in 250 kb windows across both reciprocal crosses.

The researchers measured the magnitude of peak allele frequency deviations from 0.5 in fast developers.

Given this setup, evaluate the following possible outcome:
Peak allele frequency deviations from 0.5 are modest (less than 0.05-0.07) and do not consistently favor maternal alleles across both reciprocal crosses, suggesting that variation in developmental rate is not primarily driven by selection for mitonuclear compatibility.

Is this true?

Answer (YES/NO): NO